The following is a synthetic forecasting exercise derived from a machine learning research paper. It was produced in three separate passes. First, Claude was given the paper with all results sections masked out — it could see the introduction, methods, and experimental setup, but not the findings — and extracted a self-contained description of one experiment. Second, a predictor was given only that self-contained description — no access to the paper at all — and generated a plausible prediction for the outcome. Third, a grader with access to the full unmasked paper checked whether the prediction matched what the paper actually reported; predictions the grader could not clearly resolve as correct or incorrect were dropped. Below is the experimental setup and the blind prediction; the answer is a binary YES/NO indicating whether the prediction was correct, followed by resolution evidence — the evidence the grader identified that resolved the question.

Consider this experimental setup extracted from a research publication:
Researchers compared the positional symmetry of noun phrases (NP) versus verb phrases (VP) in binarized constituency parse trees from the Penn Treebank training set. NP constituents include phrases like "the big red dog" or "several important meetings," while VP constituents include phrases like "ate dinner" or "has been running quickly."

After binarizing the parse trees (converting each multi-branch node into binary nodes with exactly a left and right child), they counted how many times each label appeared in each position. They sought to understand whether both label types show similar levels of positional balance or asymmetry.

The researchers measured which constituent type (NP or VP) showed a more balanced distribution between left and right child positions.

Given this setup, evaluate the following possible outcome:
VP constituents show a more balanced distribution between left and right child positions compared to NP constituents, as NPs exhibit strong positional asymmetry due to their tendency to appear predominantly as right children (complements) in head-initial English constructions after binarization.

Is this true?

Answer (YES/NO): NO